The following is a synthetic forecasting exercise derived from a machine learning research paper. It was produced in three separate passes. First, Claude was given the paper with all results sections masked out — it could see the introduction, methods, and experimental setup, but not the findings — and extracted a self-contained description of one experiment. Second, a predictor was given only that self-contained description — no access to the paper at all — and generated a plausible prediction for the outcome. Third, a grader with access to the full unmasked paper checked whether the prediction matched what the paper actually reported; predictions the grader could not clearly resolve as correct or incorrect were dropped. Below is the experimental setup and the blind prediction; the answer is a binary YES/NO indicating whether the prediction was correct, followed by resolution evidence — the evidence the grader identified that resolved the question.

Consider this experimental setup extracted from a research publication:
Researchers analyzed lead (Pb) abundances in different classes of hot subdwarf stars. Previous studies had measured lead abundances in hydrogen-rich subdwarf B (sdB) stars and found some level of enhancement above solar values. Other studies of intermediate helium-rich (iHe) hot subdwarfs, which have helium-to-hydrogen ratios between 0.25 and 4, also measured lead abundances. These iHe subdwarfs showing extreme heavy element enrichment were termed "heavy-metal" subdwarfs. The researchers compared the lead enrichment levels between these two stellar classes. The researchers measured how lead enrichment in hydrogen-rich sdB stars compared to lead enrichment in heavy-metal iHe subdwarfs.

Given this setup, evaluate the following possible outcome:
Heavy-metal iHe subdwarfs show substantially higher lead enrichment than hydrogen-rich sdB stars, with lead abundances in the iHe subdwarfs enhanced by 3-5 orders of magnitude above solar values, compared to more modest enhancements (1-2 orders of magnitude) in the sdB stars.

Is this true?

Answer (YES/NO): YES